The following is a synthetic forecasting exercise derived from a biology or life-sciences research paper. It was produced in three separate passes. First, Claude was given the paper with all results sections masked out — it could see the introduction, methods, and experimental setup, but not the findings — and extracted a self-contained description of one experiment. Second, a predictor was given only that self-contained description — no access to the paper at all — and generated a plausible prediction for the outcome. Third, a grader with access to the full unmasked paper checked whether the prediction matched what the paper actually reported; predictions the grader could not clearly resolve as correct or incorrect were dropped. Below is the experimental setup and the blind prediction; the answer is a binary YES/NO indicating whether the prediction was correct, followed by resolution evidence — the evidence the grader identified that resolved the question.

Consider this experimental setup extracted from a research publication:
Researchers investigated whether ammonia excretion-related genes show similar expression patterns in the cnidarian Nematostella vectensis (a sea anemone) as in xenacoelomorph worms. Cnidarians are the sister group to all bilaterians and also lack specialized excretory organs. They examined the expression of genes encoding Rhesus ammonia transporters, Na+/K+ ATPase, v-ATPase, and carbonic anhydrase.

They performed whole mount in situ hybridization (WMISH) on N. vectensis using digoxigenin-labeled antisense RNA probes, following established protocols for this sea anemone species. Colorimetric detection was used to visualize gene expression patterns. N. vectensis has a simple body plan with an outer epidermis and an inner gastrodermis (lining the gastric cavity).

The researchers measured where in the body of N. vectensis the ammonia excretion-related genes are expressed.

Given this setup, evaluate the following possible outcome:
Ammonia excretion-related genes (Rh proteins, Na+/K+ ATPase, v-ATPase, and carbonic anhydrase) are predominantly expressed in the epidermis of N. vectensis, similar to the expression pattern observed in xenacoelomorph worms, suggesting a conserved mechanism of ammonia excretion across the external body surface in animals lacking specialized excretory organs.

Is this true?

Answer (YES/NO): NO